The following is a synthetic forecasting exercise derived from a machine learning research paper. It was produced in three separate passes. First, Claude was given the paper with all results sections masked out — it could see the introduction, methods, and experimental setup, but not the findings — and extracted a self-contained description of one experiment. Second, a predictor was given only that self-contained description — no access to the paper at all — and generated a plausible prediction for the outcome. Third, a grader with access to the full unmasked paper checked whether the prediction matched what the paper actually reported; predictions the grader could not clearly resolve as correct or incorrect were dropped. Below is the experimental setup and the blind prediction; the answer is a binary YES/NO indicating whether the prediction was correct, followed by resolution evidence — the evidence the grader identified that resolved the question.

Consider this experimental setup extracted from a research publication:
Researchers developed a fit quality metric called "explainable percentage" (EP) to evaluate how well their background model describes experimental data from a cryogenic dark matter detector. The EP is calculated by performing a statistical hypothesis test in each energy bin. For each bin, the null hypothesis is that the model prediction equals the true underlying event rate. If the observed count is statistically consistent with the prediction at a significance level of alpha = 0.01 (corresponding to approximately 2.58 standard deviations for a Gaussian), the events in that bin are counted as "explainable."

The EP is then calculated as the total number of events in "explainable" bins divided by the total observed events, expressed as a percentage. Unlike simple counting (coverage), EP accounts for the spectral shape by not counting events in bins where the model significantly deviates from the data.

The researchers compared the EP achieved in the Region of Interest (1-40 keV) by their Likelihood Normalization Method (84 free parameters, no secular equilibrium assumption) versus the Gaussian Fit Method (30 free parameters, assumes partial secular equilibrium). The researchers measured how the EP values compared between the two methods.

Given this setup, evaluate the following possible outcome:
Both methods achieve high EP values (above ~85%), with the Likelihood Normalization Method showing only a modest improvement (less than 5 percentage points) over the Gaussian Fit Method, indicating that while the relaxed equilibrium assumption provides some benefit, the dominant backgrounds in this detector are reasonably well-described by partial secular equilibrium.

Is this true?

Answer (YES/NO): NO